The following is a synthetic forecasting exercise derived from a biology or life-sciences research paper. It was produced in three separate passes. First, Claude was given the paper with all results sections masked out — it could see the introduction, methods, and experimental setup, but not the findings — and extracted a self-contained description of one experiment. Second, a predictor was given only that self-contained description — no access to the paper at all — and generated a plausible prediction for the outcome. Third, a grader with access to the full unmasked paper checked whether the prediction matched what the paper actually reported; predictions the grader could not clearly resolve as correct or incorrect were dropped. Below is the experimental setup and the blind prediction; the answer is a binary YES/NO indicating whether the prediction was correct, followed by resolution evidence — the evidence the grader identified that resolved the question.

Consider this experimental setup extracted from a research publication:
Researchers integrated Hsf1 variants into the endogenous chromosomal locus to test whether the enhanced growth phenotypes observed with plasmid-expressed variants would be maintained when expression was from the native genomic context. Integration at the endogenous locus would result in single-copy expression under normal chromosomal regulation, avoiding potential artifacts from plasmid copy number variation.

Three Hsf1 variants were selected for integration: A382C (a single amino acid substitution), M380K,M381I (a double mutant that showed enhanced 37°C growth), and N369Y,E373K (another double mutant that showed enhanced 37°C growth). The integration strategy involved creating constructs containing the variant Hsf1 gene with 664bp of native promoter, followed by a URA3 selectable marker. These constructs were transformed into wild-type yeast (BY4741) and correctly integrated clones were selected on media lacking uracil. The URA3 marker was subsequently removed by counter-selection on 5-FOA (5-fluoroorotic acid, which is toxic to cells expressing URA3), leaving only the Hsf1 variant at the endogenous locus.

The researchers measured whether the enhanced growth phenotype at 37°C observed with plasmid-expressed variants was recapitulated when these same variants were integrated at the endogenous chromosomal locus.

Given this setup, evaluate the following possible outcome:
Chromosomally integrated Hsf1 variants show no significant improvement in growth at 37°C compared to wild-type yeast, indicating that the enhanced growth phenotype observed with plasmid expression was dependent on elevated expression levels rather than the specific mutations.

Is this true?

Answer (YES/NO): NO